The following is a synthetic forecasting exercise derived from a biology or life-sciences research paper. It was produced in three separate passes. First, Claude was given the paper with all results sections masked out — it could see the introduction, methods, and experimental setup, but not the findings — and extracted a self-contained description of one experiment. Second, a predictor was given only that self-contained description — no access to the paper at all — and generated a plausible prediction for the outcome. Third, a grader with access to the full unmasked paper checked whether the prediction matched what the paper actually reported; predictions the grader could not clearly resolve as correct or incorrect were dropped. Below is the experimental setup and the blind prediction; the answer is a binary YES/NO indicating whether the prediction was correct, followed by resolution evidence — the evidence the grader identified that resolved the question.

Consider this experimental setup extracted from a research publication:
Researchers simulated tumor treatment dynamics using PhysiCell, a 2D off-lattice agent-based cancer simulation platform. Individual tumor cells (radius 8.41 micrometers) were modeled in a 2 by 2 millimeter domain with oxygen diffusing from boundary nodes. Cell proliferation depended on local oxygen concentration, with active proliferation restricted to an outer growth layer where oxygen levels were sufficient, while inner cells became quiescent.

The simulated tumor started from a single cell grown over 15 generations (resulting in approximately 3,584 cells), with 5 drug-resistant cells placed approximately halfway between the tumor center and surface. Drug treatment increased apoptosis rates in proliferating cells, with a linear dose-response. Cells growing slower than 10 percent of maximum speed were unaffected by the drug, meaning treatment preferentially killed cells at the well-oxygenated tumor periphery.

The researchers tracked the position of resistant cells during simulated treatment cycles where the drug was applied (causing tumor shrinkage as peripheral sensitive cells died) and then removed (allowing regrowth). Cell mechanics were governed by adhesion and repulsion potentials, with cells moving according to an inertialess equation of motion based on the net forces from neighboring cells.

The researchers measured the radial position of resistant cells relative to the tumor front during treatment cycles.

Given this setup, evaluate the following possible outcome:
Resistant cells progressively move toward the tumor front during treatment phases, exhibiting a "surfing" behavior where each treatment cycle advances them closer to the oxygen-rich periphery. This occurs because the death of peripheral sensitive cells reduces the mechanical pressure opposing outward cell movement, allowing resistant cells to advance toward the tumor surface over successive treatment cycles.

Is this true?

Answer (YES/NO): NO